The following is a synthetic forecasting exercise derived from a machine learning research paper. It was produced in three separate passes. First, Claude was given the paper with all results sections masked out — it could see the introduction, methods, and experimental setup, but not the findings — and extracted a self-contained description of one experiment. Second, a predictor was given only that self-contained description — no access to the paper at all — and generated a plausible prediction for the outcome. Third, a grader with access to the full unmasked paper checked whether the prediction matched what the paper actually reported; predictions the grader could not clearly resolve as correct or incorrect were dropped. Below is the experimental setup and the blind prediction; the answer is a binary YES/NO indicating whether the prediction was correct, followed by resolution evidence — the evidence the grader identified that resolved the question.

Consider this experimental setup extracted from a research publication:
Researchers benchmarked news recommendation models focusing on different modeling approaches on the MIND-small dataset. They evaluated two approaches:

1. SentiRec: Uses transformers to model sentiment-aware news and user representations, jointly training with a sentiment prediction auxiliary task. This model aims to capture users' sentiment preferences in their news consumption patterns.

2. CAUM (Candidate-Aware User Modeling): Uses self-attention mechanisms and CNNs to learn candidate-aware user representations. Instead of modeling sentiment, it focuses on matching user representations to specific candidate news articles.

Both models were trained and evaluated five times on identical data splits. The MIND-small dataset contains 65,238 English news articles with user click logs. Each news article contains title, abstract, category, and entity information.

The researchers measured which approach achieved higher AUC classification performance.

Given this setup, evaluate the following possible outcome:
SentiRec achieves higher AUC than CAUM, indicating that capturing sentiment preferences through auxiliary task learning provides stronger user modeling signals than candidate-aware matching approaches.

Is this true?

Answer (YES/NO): NO